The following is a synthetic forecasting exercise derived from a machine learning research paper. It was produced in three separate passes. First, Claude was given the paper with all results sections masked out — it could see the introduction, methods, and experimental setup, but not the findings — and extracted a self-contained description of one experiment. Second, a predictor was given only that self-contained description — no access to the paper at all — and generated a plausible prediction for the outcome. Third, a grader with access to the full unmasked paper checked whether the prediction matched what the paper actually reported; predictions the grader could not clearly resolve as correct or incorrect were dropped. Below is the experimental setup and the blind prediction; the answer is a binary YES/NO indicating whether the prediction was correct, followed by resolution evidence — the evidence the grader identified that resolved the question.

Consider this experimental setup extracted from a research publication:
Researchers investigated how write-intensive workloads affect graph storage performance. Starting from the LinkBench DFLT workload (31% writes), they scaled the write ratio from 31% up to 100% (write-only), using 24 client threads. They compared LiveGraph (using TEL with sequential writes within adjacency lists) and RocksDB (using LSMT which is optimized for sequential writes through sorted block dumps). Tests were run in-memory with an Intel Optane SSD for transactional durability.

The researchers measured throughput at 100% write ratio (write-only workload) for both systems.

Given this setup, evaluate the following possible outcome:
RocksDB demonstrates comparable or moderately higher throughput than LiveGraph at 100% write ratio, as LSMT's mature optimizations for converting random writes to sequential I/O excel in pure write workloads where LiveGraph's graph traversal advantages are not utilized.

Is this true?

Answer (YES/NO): NO